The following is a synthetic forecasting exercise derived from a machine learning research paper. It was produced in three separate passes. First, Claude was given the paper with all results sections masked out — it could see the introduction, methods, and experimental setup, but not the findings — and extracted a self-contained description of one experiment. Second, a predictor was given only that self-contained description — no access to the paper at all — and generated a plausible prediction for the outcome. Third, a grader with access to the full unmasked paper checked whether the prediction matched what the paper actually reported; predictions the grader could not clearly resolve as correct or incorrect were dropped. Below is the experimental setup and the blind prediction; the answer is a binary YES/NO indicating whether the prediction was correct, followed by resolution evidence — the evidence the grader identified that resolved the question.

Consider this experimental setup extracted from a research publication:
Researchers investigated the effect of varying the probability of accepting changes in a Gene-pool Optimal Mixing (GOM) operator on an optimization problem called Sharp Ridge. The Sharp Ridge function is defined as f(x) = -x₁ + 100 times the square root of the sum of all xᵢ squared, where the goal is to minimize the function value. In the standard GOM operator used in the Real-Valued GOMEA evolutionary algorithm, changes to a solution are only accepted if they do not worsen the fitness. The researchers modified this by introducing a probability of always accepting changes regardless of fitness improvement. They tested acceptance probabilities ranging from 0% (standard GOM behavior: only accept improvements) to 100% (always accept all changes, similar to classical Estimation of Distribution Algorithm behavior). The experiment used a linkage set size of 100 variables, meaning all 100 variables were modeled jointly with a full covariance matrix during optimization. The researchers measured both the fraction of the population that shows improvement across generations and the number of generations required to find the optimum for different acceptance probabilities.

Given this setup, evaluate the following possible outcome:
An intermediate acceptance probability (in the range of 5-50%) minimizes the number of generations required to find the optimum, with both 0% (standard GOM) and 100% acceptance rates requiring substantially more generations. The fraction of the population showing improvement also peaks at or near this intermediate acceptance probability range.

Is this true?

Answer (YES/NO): NO